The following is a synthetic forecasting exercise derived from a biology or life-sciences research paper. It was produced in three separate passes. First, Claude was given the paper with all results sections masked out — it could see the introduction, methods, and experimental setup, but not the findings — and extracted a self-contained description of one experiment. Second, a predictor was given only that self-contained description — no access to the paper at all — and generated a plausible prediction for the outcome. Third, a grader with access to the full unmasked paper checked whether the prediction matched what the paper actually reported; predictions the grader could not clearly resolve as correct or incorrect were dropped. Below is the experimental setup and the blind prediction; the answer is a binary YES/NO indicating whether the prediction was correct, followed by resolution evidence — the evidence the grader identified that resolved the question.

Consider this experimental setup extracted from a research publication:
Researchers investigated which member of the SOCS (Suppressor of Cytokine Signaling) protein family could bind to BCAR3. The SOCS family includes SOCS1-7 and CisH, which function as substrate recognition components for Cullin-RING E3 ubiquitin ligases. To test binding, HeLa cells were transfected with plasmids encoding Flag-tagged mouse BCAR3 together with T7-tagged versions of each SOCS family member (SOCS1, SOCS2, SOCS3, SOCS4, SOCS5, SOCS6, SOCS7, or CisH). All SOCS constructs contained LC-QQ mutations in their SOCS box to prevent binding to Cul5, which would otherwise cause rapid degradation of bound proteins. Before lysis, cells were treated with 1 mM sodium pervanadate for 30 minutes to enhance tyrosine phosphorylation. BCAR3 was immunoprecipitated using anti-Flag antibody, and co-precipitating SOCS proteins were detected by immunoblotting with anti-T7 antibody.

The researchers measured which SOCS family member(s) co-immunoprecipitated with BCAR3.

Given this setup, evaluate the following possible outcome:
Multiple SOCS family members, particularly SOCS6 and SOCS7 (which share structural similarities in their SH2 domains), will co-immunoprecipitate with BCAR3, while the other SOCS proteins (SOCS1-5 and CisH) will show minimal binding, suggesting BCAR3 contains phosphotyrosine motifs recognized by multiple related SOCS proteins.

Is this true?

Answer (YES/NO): NO